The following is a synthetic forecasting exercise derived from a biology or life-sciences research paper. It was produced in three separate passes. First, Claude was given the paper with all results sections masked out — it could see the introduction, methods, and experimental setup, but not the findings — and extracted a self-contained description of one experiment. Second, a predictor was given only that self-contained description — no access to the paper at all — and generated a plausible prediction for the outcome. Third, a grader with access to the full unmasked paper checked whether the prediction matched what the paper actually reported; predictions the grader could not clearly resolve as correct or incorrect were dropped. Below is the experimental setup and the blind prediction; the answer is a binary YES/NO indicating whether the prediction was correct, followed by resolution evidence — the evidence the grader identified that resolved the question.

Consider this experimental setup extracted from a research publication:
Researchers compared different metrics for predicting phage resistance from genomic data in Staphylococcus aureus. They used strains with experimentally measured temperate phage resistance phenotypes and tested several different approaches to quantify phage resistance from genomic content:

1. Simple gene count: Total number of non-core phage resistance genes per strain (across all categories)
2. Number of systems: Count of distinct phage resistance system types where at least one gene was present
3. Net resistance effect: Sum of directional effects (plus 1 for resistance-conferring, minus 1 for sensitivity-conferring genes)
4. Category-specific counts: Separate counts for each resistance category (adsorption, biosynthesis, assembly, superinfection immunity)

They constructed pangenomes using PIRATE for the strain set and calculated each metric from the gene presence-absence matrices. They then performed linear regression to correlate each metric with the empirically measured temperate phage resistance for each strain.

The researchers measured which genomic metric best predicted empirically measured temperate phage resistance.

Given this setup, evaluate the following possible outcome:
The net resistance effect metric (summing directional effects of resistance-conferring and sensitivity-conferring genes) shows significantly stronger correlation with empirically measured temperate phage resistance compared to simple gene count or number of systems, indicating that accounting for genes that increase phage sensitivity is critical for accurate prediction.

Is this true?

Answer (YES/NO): NO